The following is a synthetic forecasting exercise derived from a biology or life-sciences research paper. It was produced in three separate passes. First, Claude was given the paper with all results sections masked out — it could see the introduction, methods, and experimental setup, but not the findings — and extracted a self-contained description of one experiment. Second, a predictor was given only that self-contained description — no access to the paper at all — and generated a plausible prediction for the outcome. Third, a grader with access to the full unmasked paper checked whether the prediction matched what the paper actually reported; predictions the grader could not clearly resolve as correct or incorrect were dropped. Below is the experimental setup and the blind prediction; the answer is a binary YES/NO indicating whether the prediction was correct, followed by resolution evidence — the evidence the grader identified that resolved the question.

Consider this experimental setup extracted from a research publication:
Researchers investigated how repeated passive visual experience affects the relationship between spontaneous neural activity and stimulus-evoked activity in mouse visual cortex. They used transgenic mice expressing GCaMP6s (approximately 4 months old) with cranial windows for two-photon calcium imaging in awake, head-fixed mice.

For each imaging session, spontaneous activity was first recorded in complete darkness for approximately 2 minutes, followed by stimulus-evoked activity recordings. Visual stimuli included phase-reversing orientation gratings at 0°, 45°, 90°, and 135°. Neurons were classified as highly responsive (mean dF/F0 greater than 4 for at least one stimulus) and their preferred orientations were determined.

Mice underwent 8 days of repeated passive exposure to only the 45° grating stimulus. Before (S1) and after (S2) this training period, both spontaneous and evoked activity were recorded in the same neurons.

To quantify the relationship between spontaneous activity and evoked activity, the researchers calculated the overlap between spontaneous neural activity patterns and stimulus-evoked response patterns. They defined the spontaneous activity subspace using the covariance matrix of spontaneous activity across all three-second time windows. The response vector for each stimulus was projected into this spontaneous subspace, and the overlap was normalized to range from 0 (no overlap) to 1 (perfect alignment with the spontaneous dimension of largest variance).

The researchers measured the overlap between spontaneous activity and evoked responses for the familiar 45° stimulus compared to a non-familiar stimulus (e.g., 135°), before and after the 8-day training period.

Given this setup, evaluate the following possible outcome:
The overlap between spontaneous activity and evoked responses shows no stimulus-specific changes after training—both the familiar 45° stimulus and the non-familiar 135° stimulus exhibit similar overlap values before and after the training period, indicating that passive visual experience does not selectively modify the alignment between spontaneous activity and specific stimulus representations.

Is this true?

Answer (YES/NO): NO